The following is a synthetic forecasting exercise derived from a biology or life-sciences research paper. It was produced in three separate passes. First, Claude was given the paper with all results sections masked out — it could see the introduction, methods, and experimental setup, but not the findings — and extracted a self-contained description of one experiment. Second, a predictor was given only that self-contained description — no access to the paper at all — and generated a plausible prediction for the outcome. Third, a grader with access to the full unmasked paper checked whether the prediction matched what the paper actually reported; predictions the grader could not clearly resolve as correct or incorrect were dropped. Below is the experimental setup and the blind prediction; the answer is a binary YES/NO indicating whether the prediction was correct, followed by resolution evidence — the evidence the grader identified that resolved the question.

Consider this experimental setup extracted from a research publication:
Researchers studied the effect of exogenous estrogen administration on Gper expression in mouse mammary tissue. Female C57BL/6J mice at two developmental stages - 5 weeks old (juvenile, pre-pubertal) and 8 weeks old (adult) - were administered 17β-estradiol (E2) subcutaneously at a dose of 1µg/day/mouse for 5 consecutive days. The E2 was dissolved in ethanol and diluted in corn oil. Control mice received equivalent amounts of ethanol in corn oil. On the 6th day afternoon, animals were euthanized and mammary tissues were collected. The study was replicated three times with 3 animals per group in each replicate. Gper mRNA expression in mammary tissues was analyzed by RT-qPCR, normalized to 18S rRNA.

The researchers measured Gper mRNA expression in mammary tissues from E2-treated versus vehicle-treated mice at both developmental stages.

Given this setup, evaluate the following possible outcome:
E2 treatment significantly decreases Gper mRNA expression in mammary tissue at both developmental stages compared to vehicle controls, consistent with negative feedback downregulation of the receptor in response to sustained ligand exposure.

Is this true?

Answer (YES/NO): NO